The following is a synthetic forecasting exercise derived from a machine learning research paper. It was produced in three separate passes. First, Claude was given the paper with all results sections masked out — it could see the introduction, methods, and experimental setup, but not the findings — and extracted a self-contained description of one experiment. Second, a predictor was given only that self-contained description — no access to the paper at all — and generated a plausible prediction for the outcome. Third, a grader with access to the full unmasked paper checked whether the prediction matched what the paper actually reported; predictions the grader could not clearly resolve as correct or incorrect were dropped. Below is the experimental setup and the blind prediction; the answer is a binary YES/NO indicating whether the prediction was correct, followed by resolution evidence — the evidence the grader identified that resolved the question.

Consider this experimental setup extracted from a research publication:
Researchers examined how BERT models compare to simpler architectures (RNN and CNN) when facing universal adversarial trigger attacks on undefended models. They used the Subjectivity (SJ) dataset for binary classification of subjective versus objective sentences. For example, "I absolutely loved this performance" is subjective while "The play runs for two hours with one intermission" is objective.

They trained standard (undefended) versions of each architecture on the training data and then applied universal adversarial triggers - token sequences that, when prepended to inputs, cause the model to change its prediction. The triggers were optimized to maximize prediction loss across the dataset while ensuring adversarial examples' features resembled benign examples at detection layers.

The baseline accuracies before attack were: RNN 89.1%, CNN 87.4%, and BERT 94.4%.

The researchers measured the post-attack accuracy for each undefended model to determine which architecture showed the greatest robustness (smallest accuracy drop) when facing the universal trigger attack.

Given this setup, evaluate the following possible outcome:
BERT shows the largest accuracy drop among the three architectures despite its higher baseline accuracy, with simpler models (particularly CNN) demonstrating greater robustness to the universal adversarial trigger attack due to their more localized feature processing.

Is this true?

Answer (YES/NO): NO